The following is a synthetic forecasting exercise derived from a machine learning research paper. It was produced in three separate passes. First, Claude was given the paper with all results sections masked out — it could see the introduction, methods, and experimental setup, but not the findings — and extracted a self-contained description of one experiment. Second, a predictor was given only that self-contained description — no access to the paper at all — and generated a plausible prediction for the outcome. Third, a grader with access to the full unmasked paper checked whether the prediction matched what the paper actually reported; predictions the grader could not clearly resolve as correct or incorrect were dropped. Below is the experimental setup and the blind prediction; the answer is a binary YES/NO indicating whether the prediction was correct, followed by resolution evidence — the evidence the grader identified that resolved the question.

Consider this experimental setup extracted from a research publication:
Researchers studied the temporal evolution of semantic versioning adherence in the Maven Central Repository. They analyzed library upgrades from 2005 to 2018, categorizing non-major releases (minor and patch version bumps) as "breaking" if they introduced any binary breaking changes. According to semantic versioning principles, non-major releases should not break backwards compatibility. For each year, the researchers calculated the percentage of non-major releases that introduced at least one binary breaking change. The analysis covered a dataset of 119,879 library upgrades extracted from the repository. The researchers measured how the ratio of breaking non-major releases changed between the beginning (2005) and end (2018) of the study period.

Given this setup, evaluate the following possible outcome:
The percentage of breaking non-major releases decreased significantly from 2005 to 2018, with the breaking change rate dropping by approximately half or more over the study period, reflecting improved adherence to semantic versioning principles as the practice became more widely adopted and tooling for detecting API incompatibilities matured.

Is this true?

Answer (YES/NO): YES